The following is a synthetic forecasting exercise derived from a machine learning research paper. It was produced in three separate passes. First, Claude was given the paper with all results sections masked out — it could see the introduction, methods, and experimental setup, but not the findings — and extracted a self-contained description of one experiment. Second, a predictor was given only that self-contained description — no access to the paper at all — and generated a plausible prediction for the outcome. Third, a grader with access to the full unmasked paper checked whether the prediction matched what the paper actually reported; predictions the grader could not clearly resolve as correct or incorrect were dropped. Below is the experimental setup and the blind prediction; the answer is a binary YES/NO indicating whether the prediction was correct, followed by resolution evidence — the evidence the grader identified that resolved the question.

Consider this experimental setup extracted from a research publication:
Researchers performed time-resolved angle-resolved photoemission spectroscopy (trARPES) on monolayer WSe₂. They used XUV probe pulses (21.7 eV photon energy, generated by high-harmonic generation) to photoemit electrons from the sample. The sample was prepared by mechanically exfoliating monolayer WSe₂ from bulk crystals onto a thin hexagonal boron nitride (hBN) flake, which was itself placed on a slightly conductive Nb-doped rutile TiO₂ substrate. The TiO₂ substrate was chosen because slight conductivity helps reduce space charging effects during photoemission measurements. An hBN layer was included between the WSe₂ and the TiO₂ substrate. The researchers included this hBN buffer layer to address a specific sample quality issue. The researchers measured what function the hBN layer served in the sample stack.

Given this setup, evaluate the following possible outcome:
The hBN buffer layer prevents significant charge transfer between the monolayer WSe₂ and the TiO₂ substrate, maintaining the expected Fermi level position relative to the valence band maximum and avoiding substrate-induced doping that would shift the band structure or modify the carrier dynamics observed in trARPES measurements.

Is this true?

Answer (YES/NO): NO